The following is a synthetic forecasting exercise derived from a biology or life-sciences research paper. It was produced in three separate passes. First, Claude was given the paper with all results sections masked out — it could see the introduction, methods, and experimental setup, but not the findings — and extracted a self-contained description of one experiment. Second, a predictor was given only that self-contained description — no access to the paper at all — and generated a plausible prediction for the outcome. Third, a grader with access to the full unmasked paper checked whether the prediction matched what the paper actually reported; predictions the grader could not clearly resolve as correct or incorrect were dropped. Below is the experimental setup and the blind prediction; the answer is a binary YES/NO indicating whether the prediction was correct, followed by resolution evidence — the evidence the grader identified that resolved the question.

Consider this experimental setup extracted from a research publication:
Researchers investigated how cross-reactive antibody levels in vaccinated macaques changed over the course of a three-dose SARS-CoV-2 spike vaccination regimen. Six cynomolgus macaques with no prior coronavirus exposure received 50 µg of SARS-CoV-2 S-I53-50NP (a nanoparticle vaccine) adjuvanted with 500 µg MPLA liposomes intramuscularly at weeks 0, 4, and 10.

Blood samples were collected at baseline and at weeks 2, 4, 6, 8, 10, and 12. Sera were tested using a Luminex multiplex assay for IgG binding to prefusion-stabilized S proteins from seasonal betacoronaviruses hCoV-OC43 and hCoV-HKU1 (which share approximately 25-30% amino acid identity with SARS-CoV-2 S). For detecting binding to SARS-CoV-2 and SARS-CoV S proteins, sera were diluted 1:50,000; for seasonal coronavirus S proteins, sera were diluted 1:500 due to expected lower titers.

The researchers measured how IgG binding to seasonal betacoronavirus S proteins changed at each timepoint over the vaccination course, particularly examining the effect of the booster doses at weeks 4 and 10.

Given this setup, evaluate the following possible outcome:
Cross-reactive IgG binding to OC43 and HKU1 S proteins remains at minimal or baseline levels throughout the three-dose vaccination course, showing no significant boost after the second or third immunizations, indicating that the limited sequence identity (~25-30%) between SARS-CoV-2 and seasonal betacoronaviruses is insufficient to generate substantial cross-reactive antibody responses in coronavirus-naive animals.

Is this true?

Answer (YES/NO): NO